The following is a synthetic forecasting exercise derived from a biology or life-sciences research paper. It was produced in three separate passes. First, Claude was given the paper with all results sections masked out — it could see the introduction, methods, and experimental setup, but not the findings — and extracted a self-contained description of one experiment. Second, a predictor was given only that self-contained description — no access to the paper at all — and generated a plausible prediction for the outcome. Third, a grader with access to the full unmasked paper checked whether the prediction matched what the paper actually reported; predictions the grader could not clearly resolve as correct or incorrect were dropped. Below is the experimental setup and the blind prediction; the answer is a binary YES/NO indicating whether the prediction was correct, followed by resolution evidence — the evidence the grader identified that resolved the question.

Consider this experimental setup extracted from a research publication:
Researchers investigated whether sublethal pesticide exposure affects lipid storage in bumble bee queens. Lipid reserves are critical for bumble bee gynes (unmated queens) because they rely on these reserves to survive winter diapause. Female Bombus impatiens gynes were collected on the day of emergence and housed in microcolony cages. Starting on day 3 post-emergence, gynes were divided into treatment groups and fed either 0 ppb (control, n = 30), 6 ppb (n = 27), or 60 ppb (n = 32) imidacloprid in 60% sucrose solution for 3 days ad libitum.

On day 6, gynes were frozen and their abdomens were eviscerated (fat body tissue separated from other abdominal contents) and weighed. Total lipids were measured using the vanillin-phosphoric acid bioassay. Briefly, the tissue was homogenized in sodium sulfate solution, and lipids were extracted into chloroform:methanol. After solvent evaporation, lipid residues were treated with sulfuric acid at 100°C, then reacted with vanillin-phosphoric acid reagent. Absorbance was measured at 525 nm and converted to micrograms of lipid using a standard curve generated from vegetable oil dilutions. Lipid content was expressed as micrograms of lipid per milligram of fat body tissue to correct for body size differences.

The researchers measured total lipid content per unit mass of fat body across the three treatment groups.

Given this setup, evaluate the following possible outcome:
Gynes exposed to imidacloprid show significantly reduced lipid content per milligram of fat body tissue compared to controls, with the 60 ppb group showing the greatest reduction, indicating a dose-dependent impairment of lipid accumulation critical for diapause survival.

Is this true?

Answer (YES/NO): NO